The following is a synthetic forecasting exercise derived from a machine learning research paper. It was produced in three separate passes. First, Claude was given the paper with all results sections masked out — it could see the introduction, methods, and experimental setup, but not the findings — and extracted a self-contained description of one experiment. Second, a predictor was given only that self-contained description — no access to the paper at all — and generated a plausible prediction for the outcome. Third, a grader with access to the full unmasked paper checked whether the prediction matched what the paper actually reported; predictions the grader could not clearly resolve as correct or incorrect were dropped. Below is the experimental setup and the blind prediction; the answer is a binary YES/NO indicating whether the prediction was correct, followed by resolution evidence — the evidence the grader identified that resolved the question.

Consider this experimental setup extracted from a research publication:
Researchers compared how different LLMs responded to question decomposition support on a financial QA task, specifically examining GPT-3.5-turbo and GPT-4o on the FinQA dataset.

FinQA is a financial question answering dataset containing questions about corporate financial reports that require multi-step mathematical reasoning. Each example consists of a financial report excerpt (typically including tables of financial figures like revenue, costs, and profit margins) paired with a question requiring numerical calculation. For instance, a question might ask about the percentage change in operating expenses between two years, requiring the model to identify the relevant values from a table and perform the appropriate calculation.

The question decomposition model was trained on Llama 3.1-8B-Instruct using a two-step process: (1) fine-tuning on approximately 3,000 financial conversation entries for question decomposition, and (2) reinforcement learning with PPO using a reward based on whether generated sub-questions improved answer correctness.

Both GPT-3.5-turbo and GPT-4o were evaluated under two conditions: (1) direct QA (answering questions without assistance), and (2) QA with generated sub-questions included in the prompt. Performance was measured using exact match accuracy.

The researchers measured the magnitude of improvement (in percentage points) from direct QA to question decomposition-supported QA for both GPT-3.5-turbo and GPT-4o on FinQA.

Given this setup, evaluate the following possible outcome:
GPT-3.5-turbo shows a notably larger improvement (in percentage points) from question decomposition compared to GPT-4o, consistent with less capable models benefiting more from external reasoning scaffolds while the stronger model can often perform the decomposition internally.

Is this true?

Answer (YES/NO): YES